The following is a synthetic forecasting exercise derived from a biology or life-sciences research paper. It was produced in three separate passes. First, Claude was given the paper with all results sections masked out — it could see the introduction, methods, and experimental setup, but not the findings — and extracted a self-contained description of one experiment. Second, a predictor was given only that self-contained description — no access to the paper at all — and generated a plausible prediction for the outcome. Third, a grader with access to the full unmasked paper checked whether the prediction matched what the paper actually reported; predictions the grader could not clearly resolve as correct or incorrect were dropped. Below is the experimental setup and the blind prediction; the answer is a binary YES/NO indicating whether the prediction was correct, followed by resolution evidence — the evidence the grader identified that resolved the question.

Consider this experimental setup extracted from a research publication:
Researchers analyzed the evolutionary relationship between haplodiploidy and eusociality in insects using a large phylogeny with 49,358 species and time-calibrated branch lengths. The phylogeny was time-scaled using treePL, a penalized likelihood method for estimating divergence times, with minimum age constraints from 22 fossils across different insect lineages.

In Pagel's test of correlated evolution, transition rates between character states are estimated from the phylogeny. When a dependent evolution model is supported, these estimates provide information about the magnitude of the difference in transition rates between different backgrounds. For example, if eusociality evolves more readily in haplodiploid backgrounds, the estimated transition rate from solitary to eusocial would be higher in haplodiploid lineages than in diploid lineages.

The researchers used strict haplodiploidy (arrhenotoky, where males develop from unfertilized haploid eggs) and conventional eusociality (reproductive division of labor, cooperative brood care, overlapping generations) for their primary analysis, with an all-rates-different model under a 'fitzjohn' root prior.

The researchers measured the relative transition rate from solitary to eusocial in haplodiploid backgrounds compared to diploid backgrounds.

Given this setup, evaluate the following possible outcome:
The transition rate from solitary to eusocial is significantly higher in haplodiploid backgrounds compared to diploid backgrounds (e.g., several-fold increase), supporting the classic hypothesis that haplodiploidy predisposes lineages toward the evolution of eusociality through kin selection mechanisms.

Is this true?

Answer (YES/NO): YES